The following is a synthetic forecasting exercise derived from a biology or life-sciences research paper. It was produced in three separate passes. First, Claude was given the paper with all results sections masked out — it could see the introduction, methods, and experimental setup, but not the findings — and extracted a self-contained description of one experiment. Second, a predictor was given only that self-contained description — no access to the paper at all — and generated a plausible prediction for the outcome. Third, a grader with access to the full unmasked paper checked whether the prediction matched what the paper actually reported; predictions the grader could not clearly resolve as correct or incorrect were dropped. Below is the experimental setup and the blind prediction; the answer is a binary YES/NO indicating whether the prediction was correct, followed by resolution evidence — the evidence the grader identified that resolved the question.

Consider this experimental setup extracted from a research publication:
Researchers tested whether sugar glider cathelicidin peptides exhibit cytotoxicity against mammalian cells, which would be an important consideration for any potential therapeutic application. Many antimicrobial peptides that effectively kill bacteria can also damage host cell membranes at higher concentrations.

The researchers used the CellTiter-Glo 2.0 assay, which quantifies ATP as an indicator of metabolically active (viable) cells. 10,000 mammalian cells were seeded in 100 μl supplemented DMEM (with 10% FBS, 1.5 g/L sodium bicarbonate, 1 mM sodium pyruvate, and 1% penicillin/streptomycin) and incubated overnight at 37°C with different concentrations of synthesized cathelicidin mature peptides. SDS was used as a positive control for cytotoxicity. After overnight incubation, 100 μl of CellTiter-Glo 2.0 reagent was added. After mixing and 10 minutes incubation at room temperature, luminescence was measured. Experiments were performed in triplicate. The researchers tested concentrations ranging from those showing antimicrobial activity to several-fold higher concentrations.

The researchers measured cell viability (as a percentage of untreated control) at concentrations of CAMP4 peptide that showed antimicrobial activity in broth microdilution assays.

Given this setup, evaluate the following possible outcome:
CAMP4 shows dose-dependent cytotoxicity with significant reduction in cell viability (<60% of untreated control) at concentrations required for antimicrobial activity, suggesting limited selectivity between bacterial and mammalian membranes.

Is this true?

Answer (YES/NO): NO